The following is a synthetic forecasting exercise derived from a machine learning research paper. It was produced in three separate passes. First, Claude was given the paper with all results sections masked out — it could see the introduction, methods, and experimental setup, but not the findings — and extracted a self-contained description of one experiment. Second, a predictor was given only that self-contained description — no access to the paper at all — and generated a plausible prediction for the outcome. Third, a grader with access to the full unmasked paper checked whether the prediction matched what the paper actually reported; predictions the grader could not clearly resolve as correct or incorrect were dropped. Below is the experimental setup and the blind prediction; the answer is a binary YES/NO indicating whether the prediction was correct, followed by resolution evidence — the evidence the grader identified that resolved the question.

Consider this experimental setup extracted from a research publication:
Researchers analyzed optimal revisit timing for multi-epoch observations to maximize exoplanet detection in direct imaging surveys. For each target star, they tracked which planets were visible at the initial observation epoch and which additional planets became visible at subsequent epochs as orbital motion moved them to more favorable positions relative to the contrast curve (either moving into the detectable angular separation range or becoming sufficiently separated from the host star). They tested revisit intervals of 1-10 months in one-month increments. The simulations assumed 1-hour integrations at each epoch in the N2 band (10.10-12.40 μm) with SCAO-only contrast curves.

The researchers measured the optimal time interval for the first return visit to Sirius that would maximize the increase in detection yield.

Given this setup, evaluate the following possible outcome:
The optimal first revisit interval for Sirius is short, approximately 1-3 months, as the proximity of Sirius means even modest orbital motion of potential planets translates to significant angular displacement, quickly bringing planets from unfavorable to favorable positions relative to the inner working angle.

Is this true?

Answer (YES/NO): YES